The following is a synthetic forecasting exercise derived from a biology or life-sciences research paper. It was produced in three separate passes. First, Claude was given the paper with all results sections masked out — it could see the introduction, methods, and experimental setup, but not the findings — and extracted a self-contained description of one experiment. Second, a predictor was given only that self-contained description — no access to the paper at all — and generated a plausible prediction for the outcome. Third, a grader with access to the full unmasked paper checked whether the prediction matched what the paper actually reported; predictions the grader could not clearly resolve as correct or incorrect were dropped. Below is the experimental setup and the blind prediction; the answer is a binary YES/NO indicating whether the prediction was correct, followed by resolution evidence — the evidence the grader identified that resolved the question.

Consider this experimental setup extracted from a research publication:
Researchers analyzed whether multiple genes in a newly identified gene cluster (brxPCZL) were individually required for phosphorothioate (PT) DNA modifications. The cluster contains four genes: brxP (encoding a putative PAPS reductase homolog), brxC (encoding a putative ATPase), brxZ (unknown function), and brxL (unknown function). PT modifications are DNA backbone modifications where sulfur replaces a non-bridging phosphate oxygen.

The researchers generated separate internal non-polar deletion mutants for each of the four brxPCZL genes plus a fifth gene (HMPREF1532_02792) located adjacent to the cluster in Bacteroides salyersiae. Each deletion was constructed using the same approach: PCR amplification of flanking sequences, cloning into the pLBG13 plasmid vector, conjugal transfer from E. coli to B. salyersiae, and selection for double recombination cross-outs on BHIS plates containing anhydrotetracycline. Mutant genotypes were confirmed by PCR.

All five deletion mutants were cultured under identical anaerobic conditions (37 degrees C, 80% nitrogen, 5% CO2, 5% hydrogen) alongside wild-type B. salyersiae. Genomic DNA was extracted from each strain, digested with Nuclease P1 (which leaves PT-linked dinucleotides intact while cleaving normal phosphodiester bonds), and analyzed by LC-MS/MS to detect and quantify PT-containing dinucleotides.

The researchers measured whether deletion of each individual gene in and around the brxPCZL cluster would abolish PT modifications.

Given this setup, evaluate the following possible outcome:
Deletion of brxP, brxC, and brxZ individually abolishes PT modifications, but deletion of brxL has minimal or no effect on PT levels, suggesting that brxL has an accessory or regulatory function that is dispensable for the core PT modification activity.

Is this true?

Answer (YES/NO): NO